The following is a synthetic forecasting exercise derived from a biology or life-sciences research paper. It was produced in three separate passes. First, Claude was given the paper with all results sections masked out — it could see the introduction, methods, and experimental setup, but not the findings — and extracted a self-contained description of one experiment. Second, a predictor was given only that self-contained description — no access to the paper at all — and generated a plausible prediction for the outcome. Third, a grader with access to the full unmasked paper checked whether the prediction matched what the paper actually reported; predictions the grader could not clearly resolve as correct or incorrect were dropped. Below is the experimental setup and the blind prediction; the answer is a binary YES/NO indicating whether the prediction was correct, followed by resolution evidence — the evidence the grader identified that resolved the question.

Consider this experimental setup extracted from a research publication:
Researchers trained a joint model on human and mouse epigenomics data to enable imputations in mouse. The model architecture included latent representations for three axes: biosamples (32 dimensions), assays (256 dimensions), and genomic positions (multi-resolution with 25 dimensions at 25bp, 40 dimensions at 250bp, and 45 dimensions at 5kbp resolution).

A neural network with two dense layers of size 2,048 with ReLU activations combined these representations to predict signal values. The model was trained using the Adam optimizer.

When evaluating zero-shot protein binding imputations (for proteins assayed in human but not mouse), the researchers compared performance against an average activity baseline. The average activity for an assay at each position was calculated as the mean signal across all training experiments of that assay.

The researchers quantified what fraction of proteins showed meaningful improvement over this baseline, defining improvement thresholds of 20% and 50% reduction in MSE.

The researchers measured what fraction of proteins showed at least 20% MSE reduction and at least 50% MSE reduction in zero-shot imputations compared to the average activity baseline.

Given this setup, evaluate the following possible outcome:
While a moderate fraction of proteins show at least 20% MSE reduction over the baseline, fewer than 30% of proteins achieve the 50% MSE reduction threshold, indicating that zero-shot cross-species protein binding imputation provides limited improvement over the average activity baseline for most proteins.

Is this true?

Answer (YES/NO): NO